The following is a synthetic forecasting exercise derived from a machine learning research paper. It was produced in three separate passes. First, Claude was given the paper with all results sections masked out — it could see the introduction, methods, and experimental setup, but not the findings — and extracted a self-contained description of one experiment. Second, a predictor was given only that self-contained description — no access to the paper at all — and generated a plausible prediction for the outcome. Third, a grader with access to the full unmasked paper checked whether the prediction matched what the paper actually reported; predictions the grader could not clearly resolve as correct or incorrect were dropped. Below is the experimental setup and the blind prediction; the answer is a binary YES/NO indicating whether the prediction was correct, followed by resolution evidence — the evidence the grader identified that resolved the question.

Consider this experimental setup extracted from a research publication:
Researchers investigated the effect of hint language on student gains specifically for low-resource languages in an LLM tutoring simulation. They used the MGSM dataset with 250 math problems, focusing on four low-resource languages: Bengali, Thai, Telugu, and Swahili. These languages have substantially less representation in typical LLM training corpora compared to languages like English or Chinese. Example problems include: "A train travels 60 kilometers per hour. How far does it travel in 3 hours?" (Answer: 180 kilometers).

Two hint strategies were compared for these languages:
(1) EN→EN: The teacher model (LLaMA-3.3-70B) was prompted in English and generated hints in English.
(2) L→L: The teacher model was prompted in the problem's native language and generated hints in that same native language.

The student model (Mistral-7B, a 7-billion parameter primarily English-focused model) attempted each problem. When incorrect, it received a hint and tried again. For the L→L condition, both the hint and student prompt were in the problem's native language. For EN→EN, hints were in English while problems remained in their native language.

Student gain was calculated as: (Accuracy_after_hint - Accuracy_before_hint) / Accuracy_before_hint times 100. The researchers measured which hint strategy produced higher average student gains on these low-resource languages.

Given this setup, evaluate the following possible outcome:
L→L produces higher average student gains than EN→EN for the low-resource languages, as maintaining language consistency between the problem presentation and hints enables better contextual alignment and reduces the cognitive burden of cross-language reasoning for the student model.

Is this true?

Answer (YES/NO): YES